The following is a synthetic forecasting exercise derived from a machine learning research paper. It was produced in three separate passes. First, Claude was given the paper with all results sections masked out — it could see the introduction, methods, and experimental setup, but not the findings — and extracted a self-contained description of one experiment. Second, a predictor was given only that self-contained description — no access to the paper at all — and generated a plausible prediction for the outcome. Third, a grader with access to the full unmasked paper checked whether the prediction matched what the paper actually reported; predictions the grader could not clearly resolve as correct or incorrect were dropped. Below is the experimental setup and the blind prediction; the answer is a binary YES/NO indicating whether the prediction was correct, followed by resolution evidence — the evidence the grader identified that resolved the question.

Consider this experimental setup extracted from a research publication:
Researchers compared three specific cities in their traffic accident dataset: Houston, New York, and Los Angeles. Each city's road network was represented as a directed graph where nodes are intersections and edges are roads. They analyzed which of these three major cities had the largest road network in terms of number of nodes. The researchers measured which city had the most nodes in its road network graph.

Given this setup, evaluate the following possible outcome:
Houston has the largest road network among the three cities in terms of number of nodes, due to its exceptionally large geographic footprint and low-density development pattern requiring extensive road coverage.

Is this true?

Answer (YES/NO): YES